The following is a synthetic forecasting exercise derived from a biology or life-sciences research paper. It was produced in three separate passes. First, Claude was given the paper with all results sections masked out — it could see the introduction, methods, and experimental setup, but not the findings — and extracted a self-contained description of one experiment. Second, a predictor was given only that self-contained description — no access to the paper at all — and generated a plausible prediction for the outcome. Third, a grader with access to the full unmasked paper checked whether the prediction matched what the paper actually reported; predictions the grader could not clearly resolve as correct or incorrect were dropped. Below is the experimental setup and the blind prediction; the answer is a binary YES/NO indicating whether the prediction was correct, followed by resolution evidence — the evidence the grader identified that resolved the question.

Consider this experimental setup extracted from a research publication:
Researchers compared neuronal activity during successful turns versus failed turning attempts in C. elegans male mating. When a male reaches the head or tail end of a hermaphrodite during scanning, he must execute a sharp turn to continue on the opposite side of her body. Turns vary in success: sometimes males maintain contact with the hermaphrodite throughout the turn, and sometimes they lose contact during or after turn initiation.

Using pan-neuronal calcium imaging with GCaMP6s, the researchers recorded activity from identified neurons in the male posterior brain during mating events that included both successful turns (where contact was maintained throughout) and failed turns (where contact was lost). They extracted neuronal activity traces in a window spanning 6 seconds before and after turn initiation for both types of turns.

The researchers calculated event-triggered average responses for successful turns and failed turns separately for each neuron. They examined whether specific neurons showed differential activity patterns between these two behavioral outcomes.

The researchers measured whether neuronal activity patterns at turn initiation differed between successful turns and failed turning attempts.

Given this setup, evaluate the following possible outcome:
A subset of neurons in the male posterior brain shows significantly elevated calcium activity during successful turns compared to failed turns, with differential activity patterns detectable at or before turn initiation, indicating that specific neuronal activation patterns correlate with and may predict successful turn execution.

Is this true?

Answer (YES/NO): NO